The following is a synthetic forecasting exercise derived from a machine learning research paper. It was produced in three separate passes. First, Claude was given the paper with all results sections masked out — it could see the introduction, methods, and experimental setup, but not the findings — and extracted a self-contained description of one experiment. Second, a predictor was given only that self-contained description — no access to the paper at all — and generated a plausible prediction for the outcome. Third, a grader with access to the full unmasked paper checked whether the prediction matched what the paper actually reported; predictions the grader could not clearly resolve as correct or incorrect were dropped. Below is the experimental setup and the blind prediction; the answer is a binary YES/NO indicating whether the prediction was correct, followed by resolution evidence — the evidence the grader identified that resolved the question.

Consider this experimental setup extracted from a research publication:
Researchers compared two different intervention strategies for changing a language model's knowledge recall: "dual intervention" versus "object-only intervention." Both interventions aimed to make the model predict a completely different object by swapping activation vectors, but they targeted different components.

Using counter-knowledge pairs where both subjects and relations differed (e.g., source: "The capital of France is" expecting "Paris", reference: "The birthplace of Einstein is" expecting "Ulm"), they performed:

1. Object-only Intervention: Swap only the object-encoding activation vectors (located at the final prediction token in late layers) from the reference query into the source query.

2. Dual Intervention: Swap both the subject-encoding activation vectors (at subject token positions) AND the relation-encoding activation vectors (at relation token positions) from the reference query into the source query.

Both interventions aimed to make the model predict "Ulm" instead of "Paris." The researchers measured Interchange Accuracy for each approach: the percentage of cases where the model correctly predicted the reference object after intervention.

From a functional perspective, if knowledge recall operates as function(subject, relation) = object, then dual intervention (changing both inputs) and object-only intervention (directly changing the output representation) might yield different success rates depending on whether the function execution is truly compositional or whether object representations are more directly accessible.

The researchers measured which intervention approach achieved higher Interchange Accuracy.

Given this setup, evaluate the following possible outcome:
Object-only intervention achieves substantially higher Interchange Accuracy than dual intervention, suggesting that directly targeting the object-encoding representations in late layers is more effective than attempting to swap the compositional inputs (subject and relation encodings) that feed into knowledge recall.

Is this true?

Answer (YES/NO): YES